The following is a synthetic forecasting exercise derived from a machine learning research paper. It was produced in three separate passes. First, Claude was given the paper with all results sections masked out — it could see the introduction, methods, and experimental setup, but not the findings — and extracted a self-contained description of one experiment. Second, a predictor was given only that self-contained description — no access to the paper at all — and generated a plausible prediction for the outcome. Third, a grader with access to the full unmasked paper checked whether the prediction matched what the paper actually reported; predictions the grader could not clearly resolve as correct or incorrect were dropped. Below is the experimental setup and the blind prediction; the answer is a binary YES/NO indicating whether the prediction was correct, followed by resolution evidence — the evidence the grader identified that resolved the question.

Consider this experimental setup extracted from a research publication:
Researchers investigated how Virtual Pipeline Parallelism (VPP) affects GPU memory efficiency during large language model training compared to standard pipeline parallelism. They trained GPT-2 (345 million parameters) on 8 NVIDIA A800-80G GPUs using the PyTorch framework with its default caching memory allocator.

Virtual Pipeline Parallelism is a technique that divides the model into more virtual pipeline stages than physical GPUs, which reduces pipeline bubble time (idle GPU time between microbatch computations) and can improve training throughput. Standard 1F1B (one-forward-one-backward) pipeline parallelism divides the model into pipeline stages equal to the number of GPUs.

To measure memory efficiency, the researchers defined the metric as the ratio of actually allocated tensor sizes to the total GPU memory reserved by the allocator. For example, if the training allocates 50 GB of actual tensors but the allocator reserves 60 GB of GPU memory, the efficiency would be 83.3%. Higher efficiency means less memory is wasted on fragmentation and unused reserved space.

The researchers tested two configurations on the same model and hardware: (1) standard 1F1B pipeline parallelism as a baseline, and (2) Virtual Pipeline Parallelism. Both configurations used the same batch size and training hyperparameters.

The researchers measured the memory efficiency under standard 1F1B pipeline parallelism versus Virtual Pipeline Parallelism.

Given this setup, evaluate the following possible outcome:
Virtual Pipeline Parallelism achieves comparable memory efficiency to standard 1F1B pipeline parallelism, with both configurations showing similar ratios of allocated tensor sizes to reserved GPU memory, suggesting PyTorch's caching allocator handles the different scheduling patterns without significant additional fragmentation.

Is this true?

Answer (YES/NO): NO